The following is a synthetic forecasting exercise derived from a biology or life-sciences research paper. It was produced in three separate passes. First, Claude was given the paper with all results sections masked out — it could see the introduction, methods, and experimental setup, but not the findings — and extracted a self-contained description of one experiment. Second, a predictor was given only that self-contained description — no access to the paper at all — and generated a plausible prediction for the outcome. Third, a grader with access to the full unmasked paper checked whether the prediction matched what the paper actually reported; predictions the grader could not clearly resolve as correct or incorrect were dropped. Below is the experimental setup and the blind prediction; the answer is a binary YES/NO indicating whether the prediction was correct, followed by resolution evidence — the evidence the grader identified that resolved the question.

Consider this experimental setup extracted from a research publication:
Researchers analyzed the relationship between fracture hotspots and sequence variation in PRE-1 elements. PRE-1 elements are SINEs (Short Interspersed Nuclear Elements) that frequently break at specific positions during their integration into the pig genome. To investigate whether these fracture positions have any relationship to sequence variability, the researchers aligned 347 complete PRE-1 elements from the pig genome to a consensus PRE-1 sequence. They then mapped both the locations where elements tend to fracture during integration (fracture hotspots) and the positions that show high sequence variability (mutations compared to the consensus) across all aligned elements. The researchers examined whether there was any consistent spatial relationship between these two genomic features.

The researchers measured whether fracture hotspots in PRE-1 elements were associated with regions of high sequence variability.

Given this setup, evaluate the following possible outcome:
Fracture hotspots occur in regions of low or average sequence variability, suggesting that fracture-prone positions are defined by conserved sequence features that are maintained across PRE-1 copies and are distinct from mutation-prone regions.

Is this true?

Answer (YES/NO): NO